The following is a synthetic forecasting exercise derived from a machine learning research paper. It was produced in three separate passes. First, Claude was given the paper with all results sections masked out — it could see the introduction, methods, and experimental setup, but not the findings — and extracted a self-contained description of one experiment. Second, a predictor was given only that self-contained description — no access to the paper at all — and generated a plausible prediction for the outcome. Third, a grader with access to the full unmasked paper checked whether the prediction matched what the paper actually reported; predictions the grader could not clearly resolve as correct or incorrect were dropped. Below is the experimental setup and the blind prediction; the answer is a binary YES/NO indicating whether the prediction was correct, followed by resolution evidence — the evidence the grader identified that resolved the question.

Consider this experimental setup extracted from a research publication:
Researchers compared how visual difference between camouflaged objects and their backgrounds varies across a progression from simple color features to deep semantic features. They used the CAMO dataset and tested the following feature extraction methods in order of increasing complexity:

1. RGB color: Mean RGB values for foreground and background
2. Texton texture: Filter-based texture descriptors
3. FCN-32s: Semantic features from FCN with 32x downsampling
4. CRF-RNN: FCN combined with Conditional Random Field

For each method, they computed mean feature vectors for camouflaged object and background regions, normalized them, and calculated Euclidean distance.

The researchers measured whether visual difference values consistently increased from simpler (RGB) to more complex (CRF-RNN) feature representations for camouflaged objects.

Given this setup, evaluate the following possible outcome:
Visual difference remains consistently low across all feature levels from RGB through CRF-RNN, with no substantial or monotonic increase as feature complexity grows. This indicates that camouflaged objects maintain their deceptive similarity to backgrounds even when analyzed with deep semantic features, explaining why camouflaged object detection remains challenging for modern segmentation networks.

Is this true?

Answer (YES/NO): NO